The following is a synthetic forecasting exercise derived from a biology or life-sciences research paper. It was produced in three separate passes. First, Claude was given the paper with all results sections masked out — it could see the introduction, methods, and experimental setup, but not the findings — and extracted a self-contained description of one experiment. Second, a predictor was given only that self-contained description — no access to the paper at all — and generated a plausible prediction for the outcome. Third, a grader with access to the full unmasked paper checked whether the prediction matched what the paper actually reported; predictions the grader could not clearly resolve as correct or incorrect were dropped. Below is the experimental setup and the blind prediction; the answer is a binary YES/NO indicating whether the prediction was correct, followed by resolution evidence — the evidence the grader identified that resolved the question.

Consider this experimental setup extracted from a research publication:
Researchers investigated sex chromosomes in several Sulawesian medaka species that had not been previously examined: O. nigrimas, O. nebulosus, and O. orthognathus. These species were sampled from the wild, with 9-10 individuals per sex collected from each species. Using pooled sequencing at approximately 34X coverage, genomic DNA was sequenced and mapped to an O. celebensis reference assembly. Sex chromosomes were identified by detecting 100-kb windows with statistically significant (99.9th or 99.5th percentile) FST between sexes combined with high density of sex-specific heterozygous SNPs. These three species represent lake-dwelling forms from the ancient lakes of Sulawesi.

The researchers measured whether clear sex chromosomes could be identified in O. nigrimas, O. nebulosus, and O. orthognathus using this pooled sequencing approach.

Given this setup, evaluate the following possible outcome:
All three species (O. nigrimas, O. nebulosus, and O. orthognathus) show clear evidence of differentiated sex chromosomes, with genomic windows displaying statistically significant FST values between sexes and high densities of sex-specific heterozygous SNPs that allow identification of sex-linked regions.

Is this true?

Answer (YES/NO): NO